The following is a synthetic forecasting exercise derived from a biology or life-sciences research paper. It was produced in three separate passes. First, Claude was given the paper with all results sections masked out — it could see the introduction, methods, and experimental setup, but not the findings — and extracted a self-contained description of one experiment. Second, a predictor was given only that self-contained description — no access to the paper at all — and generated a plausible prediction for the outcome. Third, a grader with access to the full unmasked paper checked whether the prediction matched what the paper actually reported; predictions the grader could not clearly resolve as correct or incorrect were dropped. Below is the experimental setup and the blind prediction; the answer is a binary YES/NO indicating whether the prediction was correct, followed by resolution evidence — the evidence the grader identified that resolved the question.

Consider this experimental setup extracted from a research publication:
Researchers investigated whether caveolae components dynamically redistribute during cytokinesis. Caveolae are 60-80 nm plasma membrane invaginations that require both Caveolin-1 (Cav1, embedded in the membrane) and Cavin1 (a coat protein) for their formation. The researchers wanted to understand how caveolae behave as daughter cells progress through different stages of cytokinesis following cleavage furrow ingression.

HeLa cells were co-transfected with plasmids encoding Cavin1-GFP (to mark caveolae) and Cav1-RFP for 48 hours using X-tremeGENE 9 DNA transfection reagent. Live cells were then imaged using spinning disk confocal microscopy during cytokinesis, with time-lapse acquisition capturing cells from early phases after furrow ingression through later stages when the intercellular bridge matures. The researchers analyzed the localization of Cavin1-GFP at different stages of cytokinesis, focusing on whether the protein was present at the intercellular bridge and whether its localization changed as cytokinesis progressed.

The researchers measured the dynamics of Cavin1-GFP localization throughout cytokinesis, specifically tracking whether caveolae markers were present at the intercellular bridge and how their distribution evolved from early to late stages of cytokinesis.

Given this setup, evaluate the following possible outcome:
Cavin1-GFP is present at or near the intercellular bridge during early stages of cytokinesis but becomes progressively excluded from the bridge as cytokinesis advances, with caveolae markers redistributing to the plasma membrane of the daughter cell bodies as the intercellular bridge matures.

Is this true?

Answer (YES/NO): NO